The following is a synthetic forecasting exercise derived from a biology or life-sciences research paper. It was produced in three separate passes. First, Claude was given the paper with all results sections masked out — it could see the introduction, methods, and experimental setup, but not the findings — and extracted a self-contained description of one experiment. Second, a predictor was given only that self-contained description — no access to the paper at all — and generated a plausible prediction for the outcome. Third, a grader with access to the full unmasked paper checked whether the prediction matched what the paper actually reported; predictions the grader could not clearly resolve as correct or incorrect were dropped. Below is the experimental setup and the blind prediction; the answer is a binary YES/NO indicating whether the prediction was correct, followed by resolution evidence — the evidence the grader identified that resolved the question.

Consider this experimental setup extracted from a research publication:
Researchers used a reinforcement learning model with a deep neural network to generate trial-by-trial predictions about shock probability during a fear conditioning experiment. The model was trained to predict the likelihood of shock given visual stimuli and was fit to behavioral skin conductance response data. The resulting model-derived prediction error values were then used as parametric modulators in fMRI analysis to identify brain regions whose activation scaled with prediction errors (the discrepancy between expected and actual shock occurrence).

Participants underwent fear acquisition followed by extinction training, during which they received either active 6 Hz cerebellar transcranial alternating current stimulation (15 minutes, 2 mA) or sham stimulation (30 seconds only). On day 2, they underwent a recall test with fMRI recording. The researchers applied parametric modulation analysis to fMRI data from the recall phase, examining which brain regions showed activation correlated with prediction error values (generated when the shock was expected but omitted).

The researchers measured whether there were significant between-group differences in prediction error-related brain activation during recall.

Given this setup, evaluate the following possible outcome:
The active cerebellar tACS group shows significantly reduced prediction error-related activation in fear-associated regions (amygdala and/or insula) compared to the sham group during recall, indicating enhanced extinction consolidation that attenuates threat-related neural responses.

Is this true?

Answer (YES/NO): NO